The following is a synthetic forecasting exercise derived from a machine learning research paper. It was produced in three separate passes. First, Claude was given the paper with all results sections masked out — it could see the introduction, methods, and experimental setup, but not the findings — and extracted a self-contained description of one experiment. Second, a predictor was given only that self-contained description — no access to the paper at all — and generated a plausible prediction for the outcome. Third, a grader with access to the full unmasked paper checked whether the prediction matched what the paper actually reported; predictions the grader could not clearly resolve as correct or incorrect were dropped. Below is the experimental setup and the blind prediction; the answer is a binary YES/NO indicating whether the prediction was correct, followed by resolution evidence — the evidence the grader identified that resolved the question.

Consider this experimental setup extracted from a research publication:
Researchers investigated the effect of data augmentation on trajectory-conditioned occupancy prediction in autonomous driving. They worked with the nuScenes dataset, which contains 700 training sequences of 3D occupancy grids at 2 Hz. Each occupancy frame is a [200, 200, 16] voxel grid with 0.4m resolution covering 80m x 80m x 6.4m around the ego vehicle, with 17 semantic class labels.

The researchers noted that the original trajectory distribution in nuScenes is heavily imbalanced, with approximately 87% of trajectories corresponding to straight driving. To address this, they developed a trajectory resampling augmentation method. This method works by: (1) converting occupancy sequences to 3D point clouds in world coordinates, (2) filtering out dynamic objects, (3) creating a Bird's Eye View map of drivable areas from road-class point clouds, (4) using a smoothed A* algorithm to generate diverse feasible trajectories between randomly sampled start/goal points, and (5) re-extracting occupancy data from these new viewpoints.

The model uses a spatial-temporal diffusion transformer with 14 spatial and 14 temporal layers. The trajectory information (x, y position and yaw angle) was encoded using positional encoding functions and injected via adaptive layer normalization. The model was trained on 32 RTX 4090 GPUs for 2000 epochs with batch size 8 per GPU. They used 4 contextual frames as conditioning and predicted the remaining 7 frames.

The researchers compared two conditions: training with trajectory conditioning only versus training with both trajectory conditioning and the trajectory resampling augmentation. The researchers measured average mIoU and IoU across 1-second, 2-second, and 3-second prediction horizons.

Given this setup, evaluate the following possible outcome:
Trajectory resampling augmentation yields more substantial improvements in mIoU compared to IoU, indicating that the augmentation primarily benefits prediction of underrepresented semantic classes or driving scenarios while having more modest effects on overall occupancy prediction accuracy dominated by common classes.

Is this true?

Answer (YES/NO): YES